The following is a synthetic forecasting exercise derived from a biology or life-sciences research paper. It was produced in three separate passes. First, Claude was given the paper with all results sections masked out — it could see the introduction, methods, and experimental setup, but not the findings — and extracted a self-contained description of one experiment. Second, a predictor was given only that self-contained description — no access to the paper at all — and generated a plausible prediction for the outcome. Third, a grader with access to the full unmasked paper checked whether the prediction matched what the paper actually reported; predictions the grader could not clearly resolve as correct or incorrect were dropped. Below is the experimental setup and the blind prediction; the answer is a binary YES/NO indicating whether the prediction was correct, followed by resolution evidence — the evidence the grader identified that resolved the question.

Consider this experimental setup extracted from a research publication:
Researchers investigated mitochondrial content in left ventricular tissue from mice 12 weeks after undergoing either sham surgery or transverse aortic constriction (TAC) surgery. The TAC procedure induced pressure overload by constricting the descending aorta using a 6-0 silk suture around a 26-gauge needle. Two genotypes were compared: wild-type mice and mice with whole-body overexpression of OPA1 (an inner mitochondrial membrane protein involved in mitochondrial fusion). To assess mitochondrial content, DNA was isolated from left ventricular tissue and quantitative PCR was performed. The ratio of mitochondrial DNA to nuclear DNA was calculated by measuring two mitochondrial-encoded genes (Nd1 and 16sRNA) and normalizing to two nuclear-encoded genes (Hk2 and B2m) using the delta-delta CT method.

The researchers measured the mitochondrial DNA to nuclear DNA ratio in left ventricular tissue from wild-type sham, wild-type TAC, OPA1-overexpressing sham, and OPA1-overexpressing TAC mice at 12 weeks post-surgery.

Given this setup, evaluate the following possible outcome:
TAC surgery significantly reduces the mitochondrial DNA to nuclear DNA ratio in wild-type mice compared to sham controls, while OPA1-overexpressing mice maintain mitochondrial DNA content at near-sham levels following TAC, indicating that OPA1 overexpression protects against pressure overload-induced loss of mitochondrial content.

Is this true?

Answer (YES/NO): NO